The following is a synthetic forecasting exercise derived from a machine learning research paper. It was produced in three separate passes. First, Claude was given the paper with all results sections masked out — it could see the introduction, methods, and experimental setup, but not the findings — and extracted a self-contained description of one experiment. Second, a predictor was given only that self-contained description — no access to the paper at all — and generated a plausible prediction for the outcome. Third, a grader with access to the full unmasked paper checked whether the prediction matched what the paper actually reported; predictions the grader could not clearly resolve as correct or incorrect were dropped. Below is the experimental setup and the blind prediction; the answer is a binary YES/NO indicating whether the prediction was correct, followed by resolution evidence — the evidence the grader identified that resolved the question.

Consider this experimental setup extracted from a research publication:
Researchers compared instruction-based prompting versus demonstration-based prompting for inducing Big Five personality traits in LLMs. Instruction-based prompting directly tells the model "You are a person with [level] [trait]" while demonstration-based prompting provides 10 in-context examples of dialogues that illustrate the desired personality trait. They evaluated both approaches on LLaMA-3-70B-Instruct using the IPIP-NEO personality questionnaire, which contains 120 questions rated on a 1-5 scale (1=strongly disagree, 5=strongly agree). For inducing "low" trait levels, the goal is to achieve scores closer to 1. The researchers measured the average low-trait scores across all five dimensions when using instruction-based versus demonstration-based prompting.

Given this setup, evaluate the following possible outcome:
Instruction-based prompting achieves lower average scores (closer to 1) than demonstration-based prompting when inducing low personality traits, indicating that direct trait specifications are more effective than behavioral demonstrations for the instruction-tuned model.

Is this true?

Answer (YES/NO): YES